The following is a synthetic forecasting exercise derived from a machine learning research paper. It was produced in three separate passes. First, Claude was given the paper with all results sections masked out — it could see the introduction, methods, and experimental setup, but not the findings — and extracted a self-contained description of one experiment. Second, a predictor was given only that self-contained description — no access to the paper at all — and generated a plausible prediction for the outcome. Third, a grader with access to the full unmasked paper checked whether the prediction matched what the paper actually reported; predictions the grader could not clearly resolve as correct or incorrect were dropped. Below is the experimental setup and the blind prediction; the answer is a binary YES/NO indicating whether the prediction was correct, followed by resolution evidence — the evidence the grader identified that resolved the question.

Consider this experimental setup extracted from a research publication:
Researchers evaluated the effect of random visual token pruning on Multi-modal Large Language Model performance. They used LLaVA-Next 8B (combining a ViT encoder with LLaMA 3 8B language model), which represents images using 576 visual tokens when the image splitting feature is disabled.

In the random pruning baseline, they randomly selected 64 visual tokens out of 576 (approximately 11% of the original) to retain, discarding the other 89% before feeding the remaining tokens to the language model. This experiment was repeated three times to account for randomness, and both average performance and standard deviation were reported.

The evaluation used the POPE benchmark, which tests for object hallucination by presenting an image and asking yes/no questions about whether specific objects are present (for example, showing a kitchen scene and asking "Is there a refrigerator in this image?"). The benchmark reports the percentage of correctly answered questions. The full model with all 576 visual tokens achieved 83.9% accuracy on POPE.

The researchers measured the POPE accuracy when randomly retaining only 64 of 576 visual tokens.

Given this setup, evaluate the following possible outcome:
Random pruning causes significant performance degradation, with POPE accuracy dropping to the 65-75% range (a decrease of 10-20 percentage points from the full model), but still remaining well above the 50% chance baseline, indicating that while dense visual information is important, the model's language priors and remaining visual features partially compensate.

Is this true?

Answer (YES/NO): NO